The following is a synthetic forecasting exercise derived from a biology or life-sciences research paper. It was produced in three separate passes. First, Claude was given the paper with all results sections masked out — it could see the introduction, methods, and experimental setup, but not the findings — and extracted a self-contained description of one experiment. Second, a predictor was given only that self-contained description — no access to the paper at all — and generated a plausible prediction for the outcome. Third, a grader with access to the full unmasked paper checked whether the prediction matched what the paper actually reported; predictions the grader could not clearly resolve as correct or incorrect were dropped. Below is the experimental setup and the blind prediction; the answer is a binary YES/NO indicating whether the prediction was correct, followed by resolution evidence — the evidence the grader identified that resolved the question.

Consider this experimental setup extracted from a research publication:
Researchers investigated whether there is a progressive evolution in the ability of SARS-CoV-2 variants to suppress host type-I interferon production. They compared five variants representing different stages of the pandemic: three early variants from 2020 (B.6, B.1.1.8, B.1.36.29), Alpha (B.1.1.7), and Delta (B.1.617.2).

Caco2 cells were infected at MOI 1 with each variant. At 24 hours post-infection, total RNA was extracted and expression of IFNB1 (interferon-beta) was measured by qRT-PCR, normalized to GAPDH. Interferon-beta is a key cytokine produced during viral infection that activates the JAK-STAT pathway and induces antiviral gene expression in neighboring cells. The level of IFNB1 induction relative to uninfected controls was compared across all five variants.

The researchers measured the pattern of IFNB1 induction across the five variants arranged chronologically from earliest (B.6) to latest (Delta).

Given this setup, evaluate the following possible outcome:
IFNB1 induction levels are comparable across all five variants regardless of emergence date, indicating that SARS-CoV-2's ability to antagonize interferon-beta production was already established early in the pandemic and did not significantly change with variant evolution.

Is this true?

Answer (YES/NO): NO